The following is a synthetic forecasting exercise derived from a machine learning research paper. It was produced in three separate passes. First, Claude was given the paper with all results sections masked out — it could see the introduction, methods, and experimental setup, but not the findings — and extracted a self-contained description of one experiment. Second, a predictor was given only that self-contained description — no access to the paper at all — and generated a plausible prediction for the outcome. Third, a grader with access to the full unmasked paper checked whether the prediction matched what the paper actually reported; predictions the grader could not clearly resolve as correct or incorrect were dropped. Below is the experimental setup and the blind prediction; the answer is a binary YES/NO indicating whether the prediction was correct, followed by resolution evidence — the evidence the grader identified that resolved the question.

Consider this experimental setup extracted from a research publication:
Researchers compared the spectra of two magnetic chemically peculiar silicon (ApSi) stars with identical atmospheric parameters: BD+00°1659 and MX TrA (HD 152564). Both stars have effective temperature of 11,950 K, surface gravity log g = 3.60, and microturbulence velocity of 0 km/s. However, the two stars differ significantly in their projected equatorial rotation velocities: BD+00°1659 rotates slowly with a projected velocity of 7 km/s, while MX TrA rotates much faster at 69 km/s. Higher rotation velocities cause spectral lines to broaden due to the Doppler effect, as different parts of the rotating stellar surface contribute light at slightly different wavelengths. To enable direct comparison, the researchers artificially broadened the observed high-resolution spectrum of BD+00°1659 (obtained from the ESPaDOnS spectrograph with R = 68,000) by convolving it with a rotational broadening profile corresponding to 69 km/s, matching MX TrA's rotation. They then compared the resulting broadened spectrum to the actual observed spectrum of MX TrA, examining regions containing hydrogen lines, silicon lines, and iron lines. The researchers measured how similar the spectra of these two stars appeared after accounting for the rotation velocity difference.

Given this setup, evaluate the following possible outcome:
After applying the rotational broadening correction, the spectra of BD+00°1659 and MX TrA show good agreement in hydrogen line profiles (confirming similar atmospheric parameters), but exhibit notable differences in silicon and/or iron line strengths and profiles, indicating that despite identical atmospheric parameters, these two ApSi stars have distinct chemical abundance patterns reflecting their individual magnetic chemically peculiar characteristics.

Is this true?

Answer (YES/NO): NO